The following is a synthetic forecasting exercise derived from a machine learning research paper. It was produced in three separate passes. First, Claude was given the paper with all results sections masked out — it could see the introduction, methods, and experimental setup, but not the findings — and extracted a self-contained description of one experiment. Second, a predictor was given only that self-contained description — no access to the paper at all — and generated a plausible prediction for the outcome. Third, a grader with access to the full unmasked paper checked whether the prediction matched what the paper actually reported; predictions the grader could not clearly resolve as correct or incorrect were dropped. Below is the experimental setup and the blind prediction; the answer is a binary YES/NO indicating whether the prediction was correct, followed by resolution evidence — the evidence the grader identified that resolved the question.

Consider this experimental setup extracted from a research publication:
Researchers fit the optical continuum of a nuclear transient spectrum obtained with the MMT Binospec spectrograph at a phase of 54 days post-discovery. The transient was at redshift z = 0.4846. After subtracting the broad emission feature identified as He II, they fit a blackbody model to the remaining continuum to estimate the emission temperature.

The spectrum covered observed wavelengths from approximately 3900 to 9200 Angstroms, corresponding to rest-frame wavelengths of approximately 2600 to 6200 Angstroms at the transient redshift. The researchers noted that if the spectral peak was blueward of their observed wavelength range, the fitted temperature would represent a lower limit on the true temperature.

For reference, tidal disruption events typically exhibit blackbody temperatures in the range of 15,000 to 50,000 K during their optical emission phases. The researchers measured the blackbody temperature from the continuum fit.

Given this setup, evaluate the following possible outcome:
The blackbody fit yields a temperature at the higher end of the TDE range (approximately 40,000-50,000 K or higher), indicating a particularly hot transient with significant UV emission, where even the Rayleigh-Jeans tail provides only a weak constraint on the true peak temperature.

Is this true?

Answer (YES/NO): NO